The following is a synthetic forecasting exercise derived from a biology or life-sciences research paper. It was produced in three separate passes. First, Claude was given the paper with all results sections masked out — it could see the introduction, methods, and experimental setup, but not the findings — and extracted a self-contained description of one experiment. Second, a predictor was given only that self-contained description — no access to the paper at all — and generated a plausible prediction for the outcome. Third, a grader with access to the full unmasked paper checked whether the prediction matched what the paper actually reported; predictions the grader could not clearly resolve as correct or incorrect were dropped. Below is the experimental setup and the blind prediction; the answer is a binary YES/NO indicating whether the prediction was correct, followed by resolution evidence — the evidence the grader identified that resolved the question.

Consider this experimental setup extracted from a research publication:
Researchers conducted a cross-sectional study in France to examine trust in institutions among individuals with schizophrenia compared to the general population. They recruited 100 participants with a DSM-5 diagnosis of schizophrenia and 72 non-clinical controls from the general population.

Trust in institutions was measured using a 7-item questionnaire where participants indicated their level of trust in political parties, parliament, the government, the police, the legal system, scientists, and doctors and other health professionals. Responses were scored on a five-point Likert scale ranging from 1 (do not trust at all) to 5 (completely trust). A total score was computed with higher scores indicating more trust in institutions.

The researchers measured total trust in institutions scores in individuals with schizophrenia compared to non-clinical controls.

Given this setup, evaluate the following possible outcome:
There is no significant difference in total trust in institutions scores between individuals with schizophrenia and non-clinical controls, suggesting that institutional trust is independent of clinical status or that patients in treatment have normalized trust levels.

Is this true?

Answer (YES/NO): NO